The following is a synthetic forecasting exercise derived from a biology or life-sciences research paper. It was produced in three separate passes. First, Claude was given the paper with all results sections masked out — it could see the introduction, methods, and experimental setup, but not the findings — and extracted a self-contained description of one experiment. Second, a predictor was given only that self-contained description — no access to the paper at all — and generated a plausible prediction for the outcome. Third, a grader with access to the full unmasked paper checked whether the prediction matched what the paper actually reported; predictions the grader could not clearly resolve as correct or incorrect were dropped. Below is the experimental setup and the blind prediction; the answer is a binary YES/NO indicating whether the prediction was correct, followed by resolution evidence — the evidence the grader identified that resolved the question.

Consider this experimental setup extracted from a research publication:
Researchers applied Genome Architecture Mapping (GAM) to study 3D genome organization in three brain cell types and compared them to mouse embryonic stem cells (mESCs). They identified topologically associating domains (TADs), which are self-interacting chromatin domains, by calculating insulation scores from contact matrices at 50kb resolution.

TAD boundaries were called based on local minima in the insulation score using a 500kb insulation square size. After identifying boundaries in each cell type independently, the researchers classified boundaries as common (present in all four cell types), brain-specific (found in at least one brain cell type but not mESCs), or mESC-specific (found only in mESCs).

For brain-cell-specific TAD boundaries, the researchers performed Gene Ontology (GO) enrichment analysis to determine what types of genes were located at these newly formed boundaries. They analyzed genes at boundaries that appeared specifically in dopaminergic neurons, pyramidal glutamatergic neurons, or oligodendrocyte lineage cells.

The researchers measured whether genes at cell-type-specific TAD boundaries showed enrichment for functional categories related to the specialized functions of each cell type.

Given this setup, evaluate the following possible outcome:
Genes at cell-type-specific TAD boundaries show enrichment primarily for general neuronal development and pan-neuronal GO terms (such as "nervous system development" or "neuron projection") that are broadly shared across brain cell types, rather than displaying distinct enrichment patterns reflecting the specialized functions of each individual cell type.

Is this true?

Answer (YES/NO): NO